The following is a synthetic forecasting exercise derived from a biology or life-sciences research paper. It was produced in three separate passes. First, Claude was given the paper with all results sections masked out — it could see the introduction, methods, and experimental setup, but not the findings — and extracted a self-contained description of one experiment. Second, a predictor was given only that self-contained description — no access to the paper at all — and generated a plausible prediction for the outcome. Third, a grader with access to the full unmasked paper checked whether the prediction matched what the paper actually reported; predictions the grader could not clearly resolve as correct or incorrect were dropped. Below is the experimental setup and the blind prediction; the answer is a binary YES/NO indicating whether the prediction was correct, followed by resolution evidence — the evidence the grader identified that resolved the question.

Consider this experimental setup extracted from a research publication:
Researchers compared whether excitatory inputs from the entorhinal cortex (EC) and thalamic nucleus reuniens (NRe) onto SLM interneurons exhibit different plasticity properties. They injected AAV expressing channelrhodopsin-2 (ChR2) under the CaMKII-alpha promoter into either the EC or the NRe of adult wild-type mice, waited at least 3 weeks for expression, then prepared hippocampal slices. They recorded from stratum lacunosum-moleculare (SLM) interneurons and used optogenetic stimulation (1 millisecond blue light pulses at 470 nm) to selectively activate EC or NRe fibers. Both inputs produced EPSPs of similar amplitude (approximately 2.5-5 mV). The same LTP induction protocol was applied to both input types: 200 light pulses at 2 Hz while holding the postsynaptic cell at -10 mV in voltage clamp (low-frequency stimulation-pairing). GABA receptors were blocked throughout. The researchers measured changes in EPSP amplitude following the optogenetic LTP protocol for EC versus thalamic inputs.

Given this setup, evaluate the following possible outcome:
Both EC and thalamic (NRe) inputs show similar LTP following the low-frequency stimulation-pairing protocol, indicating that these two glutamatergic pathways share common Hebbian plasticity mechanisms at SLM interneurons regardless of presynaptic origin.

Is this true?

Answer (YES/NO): NO